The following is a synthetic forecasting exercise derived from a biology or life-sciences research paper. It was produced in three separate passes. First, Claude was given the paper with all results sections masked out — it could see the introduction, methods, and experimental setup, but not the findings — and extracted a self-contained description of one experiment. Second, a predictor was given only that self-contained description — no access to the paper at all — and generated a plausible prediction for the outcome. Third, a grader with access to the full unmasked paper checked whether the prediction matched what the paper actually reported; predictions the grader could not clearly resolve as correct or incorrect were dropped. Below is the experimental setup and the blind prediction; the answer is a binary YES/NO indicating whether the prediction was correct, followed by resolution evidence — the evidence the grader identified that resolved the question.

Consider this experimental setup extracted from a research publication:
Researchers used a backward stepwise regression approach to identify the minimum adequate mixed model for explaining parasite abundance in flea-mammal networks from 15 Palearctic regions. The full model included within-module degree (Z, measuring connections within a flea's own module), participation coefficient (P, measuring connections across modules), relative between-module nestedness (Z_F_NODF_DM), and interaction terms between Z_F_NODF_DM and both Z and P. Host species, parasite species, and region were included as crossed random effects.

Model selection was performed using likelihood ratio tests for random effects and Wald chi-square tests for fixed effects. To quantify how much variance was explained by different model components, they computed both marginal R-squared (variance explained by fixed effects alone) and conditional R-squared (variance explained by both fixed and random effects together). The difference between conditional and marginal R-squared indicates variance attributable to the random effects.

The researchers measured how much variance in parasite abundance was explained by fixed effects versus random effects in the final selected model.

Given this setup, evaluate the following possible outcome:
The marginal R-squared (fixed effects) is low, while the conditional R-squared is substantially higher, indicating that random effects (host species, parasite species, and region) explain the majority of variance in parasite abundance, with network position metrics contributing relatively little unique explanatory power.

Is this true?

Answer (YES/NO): YES